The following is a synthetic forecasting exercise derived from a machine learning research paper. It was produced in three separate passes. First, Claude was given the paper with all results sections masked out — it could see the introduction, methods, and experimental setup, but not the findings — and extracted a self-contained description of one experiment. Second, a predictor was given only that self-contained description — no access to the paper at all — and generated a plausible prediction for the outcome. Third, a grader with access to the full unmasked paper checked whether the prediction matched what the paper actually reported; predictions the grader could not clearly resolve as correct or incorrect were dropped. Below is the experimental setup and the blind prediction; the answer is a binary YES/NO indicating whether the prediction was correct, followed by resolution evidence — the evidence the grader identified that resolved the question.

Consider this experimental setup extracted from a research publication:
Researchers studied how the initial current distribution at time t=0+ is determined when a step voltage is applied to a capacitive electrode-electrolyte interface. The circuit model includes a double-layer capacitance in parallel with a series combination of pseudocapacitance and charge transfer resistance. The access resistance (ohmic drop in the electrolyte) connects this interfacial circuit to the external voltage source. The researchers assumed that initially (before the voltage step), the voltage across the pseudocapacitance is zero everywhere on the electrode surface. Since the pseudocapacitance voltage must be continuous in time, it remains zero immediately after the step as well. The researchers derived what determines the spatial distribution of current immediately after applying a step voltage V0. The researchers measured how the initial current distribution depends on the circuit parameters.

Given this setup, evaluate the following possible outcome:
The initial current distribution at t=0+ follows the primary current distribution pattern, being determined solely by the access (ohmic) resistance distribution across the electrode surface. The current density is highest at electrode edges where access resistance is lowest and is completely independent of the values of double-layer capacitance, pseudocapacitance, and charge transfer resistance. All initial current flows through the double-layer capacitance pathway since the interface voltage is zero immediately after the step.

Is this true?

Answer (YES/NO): NO